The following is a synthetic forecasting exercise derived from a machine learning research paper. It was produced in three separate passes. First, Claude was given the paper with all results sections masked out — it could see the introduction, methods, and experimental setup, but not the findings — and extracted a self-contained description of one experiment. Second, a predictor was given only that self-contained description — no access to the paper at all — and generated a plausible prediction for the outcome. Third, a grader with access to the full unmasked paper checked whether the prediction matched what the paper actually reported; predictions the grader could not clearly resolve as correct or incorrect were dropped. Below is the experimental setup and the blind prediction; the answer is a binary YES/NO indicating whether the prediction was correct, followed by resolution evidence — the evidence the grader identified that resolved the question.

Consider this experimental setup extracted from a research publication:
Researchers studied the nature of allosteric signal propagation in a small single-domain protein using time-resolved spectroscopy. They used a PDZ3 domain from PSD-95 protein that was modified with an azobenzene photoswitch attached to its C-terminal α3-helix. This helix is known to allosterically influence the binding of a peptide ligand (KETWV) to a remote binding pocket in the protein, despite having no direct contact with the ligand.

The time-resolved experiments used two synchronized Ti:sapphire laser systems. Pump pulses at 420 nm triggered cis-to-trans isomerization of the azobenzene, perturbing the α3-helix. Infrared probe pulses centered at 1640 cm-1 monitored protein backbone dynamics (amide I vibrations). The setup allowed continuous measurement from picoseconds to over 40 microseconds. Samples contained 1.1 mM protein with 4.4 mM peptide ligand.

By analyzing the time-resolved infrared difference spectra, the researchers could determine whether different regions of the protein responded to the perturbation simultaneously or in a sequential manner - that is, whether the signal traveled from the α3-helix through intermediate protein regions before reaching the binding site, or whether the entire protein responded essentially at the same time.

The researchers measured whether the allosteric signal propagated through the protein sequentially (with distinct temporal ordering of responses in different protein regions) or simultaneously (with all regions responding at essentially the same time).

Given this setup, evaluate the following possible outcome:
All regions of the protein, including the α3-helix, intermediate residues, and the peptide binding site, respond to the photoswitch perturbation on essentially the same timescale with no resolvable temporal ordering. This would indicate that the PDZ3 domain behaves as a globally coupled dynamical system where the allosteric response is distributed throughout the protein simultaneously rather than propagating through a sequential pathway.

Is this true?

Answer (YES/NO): NO